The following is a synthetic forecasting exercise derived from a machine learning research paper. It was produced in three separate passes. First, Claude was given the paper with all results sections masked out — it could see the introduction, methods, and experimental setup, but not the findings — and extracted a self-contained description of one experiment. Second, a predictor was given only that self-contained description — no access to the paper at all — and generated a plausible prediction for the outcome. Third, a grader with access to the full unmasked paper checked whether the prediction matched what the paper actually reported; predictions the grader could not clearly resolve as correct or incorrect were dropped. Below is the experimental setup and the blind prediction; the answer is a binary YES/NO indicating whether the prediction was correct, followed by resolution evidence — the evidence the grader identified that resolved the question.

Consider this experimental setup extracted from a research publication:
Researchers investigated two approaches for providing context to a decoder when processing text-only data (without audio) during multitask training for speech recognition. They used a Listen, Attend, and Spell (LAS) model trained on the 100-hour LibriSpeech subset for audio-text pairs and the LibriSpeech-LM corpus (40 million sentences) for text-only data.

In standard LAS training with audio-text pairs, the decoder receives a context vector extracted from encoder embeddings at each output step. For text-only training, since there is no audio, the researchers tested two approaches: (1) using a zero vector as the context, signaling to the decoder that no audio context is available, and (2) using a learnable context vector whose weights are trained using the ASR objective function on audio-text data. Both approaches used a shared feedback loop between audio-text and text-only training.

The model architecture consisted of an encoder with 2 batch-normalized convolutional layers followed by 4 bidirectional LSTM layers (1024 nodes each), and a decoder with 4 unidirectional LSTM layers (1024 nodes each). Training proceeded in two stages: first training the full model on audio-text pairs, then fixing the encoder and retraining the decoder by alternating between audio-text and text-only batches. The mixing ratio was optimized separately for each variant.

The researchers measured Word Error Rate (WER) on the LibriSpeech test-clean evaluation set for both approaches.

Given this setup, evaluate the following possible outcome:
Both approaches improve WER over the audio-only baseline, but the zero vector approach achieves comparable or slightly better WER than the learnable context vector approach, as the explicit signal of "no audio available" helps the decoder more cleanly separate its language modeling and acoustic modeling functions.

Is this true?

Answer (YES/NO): NO